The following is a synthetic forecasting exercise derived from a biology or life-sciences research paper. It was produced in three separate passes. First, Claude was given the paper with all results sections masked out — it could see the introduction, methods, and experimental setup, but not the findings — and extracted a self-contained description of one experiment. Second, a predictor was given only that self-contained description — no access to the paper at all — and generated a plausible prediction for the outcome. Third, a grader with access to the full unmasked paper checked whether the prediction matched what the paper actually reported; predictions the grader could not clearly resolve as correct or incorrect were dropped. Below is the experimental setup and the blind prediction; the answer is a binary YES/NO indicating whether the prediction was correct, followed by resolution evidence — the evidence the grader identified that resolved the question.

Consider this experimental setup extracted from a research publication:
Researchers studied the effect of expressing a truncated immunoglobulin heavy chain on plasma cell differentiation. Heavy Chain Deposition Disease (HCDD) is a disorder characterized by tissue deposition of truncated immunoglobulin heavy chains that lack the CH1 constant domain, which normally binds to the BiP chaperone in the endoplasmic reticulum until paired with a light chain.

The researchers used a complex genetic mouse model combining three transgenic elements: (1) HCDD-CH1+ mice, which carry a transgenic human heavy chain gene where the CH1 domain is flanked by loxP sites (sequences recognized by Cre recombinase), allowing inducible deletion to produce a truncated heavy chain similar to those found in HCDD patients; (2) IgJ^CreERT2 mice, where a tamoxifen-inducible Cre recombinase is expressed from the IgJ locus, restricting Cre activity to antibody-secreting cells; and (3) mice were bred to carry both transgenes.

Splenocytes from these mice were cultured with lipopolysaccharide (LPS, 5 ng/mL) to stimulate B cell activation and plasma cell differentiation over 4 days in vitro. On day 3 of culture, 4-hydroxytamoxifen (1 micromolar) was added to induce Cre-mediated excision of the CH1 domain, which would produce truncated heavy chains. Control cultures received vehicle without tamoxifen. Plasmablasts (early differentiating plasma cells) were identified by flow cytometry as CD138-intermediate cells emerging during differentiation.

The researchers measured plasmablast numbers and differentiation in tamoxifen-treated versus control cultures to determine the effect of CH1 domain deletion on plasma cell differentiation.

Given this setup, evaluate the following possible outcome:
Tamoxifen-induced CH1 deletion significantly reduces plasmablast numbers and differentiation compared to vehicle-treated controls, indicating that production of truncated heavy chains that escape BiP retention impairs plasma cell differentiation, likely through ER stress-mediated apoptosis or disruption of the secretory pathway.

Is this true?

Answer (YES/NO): YES